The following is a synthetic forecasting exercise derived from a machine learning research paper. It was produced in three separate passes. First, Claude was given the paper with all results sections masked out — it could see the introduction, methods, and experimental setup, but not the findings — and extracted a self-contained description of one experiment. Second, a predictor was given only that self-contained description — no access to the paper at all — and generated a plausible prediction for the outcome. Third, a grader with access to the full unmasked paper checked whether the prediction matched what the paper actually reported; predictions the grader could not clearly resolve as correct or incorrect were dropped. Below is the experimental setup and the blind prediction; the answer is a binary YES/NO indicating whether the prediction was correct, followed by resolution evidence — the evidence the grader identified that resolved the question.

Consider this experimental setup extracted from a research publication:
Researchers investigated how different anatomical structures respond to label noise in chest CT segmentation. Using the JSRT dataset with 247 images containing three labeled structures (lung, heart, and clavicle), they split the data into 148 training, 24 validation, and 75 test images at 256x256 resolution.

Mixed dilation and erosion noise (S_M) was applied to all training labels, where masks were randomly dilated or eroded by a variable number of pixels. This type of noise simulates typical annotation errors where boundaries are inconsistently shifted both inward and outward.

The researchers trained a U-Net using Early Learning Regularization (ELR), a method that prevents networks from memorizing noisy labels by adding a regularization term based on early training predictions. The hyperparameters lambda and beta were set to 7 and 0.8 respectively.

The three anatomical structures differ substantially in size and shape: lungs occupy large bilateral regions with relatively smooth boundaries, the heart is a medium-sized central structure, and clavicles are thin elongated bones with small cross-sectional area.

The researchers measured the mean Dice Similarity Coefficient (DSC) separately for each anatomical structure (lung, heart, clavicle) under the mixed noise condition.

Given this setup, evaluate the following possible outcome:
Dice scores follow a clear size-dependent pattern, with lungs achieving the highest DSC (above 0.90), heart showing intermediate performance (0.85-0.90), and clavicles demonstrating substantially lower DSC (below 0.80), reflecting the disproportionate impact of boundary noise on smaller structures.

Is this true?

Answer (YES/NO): NO